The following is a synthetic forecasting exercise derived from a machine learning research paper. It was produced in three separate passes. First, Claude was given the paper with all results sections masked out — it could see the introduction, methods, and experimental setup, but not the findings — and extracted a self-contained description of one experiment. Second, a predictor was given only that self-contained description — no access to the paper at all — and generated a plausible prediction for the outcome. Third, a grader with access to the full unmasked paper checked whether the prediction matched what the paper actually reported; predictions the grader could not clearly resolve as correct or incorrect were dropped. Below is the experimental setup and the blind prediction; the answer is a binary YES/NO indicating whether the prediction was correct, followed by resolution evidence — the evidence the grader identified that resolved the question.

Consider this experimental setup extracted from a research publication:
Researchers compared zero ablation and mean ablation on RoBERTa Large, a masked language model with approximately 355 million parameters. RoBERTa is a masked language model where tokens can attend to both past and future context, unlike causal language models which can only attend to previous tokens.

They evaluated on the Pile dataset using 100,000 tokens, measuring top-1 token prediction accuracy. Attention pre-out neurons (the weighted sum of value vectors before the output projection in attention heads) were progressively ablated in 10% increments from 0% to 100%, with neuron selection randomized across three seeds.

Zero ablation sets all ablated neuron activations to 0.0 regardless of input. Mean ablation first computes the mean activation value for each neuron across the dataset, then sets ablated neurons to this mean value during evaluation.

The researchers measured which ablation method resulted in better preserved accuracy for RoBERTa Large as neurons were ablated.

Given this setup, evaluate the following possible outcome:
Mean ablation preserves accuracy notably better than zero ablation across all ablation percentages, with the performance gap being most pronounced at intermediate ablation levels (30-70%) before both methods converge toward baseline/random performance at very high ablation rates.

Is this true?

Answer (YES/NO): NO